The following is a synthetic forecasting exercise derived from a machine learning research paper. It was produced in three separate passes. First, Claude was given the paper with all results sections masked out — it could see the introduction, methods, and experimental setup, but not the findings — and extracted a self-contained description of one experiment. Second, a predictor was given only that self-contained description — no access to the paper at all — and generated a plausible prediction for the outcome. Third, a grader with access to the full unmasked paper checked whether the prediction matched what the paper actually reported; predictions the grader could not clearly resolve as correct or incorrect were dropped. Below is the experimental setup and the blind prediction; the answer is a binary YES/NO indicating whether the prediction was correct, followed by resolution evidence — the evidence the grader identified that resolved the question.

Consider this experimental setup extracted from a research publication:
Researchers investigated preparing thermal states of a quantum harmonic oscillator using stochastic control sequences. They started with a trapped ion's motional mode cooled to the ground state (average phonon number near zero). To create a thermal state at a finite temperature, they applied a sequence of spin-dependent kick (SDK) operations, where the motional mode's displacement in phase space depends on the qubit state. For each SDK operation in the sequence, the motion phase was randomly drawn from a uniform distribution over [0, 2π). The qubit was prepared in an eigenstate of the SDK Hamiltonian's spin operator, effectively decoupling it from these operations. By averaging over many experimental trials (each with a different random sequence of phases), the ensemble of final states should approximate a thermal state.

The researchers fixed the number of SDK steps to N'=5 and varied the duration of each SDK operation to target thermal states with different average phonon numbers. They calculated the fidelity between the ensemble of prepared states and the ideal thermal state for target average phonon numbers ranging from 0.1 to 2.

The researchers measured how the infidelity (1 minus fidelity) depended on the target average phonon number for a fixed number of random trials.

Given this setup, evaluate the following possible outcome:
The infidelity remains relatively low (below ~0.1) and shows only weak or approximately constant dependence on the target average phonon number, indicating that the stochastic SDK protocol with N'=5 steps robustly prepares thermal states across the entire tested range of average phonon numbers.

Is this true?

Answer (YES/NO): NO